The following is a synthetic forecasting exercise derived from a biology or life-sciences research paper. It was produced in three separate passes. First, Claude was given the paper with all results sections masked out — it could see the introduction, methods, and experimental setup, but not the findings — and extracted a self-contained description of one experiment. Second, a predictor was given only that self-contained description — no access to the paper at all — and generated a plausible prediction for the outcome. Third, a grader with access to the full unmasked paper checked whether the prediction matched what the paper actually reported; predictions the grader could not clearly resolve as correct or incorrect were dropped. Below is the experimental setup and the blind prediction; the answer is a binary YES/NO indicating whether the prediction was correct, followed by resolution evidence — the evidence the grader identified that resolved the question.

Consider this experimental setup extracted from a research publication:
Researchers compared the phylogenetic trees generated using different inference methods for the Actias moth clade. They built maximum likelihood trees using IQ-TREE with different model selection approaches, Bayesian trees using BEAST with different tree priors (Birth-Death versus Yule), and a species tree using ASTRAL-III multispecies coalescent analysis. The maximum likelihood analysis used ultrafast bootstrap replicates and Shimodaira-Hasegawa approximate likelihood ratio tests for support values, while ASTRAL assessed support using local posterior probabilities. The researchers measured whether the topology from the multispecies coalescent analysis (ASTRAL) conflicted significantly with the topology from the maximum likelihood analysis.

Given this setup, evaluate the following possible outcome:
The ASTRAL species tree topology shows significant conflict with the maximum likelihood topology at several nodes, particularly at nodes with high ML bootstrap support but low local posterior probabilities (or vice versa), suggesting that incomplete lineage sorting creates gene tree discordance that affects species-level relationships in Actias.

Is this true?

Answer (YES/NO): NO